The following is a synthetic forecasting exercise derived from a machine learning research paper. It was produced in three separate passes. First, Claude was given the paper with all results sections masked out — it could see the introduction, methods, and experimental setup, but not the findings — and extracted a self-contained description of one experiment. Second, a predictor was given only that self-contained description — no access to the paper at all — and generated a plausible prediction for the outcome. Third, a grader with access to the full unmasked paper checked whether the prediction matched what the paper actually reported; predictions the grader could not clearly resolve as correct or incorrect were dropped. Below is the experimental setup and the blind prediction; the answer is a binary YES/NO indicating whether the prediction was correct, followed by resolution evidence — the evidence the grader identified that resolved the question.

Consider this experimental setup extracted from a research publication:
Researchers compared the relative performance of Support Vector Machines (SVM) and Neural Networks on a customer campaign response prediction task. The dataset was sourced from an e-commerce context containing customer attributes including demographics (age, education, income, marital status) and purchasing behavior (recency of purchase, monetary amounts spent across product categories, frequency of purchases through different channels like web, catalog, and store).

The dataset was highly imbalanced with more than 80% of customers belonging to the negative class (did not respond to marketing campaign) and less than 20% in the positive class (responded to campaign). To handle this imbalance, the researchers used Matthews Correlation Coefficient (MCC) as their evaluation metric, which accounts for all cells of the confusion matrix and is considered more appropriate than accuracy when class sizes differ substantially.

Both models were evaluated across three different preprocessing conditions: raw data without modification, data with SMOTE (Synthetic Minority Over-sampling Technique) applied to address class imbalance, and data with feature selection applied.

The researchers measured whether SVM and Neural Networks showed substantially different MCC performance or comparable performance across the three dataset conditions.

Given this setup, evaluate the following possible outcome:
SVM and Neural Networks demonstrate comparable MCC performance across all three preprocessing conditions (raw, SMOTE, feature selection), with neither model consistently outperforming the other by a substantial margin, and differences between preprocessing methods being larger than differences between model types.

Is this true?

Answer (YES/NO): NO